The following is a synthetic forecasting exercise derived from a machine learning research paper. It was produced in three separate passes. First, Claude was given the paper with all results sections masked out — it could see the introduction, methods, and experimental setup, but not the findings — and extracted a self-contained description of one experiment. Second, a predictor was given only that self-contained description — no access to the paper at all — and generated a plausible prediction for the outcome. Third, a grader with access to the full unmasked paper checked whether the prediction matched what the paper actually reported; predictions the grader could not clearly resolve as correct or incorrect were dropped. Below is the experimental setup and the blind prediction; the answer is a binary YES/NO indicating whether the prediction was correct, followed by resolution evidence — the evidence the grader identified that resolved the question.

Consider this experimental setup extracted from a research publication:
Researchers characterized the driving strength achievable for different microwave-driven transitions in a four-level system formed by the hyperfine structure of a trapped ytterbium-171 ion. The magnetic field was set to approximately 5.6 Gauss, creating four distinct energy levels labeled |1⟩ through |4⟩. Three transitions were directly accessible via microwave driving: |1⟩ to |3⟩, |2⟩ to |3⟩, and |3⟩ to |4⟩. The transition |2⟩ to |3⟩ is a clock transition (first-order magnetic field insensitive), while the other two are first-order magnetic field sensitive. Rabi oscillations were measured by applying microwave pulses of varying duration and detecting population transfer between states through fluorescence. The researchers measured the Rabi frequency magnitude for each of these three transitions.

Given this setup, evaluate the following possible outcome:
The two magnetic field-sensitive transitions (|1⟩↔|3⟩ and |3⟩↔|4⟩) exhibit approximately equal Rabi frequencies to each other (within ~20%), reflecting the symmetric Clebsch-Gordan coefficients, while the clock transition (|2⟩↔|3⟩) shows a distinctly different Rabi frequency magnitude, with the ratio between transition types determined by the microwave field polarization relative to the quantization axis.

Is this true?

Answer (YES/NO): YES